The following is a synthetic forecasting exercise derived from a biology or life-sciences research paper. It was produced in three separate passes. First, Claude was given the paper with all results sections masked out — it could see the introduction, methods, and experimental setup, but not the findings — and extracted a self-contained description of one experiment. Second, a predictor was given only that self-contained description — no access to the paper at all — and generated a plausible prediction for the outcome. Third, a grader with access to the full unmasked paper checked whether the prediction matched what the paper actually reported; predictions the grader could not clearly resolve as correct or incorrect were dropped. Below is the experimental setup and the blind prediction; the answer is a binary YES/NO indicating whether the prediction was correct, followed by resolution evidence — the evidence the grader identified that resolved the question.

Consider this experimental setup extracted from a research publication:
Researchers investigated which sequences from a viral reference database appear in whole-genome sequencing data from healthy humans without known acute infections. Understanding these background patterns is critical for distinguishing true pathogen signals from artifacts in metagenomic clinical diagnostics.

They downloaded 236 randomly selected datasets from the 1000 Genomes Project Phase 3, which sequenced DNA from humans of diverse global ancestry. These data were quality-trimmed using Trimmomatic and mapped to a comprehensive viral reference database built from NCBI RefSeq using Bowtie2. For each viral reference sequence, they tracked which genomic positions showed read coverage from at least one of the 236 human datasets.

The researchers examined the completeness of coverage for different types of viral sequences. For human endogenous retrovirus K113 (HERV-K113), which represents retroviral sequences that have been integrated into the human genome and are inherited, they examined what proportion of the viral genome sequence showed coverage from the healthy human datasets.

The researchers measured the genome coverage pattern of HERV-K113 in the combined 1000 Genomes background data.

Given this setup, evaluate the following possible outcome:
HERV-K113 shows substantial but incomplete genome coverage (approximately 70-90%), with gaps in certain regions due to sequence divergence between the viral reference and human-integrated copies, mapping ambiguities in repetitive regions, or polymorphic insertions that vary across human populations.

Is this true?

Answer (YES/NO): NO